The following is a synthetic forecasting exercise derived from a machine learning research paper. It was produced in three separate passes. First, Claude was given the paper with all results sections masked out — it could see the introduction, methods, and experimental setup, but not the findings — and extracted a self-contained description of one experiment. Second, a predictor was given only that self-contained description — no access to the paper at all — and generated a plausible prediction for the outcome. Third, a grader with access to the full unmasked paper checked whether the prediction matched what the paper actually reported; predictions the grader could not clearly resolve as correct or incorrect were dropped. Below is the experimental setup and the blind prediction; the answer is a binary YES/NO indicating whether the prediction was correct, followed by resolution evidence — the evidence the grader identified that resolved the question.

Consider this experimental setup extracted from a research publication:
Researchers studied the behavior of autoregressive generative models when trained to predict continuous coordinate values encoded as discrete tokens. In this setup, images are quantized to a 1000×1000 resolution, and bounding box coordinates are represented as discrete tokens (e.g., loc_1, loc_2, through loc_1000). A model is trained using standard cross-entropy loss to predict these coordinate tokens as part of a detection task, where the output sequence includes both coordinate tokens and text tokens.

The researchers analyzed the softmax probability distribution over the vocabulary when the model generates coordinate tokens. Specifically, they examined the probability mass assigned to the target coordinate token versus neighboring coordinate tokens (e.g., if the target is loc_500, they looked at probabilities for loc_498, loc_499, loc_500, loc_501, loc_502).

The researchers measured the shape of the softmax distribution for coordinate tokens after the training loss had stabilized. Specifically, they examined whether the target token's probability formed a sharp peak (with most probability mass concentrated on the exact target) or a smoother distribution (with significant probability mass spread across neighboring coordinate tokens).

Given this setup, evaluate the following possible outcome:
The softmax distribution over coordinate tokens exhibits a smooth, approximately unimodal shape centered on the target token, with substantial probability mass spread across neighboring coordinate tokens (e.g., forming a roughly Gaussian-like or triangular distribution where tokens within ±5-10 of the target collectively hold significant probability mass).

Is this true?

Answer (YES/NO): YES